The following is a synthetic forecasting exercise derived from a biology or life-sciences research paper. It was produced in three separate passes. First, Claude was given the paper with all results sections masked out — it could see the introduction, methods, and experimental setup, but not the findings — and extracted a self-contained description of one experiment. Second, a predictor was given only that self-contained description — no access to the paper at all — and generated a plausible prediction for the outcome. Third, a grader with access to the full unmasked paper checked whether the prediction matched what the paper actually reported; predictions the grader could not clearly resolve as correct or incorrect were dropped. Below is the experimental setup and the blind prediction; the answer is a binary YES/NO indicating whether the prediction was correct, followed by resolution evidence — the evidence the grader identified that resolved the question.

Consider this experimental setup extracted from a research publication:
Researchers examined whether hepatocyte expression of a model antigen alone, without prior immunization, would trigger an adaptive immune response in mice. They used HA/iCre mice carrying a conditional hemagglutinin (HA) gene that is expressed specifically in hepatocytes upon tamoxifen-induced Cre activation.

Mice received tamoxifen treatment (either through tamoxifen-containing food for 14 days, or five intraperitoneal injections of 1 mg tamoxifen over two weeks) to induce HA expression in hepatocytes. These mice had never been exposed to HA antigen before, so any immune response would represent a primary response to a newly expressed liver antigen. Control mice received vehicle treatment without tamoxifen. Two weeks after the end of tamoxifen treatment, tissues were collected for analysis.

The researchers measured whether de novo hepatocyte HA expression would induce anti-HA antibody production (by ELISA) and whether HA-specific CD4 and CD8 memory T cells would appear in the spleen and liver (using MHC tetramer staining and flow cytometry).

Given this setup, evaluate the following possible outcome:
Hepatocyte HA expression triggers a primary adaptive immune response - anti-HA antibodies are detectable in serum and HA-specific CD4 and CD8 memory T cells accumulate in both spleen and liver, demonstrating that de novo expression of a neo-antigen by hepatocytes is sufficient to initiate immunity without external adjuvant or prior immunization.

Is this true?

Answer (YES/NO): NO